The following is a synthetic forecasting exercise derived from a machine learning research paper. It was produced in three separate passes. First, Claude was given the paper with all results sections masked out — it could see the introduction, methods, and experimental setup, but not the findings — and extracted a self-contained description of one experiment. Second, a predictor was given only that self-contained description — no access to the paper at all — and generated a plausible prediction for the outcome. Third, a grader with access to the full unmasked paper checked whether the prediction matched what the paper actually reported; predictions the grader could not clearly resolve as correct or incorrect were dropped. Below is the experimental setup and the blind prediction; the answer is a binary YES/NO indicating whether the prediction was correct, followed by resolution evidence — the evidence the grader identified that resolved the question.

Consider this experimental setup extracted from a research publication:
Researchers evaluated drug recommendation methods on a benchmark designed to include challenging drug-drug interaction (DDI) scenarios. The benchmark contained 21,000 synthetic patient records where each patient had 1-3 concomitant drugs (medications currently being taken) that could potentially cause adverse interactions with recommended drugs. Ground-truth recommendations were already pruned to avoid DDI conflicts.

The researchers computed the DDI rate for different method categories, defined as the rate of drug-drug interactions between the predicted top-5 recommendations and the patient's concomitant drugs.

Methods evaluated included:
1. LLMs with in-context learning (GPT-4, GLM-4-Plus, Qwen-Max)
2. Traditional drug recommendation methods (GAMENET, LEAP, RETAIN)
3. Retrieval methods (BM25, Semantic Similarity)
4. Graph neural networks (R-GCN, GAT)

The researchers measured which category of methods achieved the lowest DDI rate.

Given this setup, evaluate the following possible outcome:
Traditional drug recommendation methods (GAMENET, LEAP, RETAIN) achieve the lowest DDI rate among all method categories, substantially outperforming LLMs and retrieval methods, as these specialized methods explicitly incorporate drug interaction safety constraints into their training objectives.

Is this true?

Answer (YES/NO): YES